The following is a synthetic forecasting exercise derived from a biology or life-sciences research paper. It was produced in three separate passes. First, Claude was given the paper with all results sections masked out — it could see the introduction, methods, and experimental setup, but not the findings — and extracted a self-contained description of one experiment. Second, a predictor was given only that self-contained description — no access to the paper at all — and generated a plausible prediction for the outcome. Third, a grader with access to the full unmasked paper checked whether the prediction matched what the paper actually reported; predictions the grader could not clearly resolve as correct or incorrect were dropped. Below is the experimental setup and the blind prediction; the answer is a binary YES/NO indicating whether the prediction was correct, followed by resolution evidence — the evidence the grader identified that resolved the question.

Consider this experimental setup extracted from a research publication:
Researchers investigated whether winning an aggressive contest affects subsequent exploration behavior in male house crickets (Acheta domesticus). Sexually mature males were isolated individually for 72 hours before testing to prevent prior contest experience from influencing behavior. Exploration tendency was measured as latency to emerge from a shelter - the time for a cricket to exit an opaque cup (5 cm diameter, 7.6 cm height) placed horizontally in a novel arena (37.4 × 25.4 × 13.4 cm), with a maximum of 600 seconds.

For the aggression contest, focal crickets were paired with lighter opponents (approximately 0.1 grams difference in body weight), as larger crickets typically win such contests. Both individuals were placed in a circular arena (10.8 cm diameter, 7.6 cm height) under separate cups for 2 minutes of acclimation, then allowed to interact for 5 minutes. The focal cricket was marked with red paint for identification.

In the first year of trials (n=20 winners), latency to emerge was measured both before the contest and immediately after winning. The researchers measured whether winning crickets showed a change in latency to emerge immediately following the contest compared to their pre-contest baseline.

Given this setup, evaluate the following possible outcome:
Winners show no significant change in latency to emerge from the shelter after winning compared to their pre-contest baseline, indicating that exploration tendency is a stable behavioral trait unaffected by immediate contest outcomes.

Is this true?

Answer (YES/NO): NO